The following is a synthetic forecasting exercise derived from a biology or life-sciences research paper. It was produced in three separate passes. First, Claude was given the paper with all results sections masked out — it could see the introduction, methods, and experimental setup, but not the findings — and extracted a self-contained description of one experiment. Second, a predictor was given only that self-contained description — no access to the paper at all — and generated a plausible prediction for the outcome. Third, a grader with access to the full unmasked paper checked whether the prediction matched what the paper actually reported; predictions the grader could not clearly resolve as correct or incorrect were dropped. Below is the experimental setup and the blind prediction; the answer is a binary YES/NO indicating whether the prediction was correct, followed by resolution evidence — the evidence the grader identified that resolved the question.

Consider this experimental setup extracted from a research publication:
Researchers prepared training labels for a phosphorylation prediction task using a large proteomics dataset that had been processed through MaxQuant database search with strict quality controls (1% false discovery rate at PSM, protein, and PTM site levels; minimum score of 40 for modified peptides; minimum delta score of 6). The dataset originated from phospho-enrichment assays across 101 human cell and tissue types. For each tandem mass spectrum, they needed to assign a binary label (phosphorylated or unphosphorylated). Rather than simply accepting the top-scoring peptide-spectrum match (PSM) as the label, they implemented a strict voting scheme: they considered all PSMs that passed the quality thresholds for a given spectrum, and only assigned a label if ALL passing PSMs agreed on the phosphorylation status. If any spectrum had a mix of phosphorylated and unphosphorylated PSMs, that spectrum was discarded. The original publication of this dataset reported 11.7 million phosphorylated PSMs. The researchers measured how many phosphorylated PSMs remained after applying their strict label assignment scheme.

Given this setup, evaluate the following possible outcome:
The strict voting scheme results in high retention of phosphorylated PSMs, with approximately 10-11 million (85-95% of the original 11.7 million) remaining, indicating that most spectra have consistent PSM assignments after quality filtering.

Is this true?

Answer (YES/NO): YES